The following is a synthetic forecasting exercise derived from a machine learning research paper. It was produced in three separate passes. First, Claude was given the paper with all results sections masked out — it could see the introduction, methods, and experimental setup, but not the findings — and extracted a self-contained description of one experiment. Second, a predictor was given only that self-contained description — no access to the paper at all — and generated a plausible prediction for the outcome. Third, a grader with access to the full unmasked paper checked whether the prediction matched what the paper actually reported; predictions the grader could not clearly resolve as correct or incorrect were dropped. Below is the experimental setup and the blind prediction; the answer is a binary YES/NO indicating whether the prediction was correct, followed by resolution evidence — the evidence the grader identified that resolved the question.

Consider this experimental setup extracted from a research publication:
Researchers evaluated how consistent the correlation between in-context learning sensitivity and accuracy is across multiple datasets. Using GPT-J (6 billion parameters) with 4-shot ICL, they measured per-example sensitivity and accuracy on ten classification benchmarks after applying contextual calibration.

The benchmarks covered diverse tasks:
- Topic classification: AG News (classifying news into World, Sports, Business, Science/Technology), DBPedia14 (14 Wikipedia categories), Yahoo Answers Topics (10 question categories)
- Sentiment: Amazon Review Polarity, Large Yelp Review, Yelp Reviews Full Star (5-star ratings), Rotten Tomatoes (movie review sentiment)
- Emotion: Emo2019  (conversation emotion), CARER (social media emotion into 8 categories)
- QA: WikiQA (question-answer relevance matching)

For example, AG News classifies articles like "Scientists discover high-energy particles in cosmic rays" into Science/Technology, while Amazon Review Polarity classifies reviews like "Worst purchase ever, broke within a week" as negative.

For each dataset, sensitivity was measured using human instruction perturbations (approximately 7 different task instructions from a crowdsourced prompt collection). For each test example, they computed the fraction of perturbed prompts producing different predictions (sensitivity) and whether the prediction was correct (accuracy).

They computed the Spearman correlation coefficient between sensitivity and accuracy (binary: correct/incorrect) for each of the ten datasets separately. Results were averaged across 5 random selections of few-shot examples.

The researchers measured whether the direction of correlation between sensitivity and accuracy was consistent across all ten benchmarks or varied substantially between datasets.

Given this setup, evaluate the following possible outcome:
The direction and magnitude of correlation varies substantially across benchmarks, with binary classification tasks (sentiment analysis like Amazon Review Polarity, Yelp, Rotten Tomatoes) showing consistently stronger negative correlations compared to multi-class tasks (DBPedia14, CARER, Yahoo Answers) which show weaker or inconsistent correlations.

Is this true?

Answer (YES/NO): NO